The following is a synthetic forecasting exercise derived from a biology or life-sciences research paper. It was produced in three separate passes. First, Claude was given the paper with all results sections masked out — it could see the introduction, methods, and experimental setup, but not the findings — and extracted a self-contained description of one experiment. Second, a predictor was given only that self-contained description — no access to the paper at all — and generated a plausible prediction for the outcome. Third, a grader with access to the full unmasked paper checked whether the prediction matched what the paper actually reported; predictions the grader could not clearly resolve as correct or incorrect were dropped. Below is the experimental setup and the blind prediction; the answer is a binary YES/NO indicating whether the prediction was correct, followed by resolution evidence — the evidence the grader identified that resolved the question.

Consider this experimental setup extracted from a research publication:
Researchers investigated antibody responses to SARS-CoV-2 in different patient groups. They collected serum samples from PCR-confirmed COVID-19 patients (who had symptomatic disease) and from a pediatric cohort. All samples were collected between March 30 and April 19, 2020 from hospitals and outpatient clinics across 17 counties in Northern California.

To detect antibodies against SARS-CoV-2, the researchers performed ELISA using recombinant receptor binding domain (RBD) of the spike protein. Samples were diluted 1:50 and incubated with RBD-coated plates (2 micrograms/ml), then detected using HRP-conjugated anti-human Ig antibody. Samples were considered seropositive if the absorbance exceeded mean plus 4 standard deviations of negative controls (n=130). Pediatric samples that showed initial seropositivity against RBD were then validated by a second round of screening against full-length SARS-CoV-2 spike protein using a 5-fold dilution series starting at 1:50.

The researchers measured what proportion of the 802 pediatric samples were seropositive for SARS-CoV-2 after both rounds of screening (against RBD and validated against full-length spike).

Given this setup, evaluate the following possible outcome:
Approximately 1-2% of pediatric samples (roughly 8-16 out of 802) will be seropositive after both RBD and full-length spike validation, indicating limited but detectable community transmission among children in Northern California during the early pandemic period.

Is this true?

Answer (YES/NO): YES